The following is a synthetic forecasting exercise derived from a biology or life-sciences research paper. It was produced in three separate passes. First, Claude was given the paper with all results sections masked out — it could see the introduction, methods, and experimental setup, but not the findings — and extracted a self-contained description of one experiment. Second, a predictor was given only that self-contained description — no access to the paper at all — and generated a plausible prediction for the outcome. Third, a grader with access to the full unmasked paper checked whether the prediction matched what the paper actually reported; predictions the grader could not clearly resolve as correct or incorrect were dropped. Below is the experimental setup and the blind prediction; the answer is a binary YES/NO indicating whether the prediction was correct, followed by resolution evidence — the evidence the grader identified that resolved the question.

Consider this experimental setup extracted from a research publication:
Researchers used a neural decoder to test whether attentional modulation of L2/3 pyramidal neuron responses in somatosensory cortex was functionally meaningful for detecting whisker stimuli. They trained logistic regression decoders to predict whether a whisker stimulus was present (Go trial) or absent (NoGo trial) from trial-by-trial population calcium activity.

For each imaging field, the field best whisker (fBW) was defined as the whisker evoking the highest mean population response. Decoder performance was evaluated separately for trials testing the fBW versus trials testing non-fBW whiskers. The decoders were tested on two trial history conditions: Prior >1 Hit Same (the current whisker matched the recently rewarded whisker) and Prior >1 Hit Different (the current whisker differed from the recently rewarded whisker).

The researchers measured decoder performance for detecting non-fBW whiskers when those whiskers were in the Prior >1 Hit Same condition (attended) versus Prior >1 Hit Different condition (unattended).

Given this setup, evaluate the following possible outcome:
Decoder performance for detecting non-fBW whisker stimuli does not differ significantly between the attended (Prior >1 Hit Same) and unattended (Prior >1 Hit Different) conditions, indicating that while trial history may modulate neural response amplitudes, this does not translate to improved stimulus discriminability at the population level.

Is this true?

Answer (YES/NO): NO